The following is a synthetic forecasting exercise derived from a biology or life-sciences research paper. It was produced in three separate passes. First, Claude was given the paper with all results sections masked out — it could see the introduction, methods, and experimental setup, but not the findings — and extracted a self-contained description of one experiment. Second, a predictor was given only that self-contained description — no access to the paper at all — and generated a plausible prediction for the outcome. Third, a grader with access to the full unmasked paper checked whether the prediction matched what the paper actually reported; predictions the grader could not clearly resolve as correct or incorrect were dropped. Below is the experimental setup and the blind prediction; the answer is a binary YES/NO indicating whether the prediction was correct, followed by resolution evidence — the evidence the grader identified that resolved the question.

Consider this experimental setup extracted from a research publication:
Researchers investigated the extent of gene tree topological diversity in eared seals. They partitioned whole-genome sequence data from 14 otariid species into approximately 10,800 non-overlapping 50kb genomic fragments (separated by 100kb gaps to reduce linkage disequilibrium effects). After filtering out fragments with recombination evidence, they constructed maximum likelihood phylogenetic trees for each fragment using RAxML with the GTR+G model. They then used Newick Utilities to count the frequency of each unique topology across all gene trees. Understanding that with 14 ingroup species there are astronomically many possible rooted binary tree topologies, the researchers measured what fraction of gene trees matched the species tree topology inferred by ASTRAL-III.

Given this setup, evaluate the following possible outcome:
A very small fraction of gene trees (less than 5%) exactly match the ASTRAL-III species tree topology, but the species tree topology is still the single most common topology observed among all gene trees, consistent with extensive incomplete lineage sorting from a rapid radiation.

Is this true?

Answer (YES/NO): YES